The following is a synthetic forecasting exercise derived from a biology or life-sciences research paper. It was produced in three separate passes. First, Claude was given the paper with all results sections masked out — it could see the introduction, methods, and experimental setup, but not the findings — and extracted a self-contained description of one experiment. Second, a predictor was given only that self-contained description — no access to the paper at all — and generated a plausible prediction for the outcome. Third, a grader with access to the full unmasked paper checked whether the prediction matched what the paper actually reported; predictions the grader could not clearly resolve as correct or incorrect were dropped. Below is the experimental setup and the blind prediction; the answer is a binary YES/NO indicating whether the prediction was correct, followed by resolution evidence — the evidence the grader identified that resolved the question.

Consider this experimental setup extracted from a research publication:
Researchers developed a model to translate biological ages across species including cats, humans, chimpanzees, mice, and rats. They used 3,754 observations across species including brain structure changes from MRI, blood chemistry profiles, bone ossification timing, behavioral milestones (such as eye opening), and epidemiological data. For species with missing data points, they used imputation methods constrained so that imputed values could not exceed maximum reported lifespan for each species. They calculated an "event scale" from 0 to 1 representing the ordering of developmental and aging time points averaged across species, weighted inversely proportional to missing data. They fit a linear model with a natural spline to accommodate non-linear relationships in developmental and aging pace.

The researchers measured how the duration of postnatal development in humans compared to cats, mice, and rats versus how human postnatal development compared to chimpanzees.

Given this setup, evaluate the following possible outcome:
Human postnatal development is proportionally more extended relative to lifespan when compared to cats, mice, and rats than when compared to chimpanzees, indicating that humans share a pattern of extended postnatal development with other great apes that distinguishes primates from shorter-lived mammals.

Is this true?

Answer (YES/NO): YES